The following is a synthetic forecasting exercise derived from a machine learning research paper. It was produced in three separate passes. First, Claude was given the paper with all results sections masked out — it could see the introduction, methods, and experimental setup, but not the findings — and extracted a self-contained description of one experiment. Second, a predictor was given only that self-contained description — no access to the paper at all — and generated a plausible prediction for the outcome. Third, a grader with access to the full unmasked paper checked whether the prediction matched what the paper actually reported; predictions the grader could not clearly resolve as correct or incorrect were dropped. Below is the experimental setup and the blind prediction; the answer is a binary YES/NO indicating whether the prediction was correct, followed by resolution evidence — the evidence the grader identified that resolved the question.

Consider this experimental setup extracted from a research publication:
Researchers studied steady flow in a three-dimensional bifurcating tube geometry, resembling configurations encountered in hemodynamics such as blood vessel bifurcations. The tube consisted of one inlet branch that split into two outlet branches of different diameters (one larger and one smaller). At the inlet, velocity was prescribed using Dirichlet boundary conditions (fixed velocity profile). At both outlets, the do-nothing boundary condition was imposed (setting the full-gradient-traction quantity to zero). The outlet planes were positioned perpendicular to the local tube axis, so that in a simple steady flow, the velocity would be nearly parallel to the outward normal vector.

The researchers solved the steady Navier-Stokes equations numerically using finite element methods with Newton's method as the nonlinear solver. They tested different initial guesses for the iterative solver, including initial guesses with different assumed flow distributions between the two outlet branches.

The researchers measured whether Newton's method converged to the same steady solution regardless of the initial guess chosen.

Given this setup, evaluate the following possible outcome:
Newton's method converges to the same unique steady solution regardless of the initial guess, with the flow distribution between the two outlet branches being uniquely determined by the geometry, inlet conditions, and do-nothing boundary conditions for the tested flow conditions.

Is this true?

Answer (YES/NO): NO